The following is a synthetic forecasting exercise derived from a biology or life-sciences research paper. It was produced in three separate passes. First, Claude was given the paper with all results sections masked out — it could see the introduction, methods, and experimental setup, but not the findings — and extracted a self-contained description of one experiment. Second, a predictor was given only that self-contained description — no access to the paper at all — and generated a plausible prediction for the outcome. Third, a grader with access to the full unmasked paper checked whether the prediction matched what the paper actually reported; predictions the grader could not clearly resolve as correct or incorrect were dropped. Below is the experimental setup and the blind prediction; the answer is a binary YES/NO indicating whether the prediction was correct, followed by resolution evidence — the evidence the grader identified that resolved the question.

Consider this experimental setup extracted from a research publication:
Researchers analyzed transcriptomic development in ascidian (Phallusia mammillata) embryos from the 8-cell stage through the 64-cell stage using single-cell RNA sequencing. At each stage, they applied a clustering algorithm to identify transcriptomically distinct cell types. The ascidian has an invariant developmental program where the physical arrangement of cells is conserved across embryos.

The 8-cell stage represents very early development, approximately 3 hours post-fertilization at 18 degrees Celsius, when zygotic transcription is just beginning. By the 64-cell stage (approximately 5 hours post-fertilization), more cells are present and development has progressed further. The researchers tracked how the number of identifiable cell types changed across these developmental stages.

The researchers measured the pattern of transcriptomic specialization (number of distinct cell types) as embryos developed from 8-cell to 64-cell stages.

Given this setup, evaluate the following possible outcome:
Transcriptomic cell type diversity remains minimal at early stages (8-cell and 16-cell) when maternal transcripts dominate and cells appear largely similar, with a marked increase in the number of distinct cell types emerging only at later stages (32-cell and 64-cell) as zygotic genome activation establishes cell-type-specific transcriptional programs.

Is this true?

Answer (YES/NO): NO